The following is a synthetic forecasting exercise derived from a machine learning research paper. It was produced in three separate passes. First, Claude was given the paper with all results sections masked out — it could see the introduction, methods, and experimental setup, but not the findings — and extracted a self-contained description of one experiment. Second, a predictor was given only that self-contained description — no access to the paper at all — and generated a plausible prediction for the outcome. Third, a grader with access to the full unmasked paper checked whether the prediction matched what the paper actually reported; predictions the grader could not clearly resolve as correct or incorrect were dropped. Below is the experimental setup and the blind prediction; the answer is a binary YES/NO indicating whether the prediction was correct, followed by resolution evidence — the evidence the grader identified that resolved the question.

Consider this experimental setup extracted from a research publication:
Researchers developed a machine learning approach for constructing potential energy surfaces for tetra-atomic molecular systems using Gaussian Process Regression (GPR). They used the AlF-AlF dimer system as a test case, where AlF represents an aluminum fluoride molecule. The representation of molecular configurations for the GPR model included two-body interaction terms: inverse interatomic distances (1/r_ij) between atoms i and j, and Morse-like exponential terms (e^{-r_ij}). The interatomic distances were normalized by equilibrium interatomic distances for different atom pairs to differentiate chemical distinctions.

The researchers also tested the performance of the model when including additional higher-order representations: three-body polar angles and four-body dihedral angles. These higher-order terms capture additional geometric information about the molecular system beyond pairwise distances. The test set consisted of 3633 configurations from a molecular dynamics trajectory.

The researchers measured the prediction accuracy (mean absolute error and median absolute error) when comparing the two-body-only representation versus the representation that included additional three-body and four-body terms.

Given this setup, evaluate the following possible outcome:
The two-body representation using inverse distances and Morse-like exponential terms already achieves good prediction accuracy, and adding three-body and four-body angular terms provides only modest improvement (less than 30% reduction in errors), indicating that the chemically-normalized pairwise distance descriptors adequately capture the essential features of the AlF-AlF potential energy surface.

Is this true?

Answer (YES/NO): NO